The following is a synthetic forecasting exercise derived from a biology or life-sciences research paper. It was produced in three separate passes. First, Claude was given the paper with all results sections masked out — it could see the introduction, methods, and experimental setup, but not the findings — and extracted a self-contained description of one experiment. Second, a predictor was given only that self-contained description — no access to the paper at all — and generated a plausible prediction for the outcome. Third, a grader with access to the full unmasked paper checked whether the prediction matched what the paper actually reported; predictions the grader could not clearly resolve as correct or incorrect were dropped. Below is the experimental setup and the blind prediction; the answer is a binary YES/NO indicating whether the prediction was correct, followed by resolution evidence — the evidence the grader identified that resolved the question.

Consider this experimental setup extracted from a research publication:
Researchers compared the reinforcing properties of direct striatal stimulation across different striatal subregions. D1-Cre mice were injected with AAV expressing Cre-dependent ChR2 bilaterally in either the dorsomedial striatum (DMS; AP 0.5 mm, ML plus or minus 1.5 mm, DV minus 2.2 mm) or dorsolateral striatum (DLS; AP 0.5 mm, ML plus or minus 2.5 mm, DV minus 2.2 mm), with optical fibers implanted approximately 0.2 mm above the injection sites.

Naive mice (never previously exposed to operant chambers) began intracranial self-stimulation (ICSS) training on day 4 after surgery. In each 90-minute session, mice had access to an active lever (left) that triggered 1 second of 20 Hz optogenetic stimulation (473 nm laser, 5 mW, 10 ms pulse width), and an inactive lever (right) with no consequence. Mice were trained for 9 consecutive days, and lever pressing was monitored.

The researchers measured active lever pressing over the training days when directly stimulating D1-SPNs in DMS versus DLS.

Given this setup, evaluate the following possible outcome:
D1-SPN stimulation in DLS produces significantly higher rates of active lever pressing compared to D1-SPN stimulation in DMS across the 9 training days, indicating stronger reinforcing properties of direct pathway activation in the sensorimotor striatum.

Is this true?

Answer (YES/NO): NO